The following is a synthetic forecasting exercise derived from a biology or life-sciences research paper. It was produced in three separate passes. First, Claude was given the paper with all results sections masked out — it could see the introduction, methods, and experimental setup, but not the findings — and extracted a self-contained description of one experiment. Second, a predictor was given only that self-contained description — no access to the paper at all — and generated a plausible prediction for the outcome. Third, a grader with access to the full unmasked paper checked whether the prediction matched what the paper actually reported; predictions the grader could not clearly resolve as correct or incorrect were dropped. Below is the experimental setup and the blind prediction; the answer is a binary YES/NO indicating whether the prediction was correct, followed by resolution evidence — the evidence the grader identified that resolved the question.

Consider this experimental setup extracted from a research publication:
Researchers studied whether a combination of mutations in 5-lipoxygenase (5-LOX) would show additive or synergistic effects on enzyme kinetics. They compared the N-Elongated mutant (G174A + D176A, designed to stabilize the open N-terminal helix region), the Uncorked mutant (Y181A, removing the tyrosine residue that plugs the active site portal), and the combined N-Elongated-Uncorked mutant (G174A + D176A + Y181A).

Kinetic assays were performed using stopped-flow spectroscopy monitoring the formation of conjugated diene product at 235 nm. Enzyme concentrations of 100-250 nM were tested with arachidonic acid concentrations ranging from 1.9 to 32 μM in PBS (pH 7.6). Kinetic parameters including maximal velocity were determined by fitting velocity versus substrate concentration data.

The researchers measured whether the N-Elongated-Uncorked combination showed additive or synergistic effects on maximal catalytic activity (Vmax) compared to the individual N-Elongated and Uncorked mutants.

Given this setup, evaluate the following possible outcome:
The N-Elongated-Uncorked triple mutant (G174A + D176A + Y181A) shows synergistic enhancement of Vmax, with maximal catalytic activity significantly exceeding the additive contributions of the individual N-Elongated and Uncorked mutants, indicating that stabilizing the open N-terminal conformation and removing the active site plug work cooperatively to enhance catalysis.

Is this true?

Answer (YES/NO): NO